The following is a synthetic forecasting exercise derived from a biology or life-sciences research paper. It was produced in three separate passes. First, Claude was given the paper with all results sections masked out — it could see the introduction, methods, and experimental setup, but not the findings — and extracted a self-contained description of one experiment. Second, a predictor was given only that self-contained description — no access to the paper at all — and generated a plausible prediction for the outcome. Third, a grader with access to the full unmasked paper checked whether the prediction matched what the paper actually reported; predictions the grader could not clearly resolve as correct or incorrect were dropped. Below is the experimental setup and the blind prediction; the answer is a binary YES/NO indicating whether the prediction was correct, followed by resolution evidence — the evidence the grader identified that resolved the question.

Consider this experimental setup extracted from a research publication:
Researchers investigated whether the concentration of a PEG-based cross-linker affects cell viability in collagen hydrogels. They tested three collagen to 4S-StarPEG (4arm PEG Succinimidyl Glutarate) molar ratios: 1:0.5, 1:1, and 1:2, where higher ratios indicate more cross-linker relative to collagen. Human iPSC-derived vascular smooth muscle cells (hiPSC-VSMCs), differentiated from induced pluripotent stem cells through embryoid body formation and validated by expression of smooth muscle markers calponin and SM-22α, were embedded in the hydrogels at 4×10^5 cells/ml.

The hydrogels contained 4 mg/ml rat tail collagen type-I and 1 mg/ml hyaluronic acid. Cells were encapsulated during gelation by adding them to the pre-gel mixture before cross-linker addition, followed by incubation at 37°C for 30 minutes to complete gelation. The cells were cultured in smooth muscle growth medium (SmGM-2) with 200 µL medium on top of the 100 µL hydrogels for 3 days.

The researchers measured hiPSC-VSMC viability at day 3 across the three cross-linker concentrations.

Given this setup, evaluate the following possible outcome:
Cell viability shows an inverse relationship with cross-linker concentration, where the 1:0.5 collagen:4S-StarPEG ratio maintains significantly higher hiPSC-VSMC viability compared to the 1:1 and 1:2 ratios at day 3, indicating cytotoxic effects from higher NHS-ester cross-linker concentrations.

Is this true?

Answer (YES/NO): NO